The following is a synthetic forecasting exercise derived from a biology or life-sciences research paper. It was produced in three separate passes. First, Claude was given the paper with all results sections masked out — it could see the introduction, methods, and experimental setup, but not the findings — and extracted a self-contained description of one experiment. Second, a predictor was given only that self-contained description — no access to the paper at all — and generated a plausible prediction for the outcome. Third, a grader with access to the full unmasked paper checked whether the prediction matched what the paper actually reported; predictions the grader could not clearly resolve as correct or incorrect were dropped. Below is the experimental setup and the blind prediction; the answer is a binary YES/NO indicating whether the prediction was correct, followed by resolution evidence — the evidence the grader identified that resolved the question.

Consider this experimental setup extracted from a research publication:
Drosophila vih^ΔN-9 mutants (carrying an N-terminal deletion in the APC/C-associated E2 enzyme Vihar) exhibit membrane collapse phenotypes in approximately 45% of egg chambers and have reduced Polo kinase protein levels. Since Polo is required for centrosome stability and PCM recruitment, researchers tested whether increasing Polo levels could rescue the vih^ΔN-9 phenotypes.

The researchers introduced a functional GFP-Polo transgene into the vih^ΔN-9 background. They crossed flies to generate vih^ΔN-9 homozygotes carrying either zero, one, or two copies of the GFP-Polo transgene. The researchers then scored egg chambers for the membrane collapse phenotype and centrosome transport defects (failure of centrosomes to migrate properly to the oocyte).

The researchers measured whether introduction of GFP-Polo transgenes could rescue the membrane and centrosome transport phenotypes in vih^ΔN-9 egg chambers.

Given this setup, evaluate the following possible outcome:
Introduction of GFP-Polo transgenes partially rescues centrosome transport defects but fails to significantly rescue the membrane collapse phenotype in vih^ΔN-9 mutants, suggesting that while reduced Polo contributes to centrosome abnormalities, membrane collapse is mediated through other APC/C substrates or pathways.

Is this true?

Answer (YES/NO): NO